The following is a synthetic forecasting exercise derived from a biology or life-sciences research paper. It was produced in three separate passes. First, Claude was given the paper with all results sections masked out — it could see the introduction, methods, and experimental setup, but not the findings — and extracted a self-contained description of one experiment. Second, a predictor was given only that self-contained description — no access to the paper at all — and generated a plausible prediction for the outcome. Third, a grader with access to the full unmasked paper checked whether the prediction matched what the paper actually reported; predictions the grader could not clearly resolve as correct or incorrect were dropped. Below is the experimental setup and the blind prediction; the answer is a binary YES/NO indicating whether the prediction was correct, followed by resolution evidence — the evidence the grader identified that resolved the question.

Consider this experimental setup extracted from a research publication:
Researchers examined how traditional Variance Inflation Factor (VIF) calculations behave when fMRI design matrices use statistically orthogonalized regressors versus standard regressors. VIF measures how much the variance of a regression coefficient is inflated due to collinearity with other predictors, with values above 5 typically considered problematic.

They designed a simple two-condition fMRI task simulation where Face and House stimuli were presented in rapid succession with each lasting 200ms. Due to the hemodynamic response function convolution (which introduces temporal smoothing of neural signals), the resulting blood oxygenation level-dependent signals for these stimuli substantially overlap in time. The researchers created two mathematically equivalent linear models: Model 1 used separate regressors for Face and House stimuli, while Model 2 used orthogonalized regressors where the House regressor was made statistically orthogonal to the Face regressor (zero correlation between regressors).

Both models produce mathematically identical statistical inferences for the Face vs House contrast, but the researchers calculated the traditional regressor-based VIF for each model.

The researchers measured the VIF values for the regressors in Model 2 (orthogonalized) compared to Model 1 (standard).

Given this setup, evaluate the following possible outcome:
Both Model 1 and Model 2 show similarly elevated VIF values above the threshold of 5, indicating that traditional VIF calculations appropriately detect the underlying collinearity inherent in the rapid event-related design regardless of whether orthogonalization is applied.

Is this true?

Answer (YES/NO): NO